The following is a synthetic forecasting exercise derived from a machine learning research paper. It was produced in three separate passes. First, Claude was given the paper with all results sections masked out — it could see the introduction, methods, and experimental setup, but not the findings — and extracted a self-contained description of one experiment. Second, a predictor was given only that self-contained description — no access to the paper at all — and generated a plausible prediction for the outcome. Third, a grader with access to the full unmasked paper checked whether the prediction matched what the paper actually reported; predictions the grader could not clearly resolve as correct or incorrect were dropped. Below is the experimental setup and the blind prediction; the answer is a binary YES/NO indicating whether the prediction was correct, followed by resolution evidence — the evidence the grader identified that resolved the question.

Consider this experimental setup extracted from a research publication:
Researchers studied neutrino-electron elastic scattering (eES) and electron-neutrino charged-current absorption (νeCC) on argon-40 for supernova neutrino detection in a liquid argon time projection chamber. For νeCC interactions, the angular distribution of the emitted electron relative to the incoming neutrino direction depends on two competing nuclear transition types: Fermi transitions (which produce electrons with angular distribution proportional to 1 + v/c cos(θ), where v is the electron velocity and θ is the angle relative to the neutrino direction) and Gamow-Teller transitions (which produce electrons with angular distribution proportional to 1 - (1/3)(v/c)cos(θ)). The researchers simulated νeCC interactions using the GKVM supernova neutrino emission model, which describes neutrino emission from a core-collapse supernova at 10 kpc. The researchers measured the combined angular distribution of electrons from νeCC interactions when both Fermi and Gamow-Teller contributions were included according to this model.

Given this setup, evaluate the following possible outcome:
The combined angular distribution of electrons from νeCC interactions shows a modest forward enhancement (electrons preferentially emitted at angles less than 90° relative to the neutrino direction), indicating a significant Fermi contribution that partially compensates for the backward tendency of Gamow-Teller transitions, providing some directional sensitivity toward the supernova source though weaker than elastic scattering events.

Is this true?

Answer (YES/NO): NO